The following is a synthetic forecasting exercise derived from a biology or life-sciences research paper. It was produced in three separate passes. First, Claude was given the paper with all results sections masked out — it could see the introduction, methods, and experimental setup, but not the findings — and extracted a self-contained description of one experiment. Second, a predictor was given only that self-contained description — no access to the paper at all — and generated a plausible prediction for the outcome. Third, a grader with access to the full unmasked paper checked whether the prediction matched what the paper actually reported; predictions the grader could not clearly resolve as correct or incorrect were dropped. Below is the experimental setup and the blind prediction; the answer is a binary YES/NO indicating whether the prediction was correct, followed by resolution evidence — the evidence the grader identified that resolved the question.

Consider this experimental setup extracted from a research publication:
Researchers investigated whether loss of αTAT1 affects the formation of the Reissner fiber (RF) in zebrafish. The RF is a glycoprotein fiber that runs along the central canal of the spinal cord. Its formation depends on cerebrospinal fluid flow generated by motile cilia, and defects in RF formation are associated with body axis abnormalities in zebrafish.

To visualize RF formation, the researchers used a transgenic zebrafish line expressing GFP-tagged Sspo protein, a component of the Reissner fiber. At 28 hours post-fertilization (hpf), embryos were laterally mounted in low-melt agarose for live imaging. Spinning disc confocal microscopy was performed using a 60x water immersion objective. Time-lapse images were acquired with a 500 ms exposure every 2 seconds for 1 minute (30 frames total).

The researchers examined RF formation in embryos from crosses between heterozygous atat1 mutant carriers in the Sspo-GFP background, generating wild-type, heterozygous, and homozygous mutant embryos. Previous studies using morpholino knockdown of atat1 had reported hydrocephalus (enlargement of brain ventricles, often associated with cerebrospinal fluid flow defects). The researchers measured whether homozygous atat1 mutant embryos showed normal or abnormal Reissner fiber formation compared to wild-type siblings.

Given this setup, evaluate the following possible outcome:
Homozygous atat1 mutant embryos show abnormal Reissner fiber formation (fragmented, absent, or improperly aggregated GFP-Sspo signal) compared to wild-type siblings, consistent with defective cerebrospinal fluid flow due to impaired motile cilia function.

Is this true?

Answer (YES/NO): NO